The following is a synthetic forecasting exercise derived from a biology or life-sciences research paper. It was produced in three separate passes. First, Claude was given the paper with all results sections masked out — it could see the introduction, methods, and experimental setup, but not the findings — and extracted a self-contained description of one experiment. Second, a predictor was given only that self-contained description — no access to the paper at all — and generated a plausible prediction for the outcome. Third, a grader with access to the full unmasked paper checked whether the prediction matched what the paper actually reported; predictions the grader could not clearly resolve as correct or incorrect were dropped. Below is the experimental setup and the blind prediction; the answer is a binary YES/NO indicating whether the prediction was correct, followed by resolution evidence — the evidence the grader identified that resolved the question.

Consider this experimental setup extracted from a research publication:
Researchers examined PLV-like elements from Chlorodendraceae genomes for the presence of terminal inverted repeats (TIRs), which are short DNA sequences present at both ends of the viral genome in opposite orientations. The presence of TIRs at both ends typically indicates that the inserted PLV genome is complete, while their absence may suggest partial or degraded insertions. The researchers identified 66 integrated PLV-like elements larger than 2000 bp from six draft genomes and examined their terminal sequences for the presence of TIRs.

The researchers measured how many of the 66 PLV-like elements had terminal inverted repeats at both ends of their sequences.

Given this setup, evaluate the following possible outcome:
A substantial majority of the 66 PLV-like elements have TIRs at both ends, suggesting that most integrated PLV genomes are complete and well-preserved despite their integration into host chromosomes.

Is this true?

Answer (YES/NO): NO